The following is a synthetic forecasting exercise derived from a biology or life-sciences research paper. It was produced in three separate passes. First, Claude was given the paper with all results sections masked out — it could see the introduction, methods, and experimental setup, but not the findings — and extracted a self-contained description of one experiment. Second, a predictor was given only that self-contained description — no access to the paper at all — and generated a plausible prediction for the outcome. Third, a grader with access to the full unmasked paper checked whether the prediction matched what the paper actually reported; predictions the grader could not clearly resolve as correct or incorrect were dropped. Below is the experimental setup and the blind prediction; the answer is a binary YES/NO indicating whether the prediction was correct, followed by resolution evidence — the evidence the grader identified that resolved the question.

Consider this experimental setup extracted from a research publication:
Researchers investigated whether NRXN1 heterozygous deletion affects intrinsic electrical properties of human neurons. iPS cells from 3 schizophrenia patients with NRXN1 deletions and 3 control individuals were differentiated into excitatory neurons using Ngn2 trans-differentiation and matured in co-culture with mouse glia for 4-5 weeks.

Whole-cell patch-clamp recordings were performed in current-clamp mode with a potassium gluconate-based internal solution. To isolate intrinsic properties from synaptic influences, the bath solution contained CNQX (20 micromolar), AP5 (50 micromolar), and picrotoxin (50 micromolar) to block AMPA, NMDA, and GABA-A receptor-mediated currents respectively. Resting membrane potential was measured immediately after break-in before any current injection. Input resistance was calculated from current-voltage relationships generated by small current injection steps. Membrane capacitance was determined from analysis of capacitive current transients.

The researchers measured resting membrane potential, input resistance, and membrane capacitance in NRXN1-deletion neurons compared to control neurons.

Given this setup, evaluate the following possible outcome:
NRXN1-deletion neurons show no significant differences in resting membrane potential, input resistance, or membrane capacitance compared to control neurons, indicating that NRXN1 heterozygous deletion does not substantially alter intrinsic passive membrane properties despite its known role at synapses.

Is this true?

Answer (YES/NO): YES